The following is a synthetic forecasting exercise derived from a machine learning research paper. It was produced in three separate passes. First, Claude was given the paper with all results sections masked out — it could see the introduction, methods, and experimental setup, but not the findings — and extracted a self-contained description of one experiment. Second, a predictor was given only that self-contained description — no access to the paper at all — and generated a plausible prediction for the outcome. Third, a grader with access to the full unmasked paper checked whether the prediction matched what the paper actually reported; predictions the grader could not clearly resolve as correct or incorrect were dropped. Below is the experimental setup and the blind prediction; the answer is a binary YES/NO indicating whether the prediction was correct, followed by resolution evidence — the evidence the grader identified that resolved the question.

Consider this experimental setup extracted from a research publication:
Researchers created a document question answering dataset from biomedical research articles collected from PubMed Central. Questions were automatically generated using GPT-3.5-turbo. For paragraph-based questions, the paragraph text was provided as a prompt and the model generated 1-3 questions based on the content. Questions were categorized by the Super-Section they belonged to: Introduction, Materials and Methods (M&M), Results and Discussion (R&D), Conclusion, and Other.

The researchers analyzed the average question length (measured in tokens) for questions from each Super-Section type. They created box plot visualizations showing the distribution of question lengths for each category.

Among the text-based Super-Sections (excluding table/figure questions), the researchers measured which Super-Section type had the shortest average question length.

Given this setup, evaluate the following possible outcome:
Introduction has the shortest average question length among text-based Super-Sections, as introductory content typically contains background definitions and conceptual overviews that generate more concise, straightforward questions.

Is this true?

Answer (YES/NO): NO